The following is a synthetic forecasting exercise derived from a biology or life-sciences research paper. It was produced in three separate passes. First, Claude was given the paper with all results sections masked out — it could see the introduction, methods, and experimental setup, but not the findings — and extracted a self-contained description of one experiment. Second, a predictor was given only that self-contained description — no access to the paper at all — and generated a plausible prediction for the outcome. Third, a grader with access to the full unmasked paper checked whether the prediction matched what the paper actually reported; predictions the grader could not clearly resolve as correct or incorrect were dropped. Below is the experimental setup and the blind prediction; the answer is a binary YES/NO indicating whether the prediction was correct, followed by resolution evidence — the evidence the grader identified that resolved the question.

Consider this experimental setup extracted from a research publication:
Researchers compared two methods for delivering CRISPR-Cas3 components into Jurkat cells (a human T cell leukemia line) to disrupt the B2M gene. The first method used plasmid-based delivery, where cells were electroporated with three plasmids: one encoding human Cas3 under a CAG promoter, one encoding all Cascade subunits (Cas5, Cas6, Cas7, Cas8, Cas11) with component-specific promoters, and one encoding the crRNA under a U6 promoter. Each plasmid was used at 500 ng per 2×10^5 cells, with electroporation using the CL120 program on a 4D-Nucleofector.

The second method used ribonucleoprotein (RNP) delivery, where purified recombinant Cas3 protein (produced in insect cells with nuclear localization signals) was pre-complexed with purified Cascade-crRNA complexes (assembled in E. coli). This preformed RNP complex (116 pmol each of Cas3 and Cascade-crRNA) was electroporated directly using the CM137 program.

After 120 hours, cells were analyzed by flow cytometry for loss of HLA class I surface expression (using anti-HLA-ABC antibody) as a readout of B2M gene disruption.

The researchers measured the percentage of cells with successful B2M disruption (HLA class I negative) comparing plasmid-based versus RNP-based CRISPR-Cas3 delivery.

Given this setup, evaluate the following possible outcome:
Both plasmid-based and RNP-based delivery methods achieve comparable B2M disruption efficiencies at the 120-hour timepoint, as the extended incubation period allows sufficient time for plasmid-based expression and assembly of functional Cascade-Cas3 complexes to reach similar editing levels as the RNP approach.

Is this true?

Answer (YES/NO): NO